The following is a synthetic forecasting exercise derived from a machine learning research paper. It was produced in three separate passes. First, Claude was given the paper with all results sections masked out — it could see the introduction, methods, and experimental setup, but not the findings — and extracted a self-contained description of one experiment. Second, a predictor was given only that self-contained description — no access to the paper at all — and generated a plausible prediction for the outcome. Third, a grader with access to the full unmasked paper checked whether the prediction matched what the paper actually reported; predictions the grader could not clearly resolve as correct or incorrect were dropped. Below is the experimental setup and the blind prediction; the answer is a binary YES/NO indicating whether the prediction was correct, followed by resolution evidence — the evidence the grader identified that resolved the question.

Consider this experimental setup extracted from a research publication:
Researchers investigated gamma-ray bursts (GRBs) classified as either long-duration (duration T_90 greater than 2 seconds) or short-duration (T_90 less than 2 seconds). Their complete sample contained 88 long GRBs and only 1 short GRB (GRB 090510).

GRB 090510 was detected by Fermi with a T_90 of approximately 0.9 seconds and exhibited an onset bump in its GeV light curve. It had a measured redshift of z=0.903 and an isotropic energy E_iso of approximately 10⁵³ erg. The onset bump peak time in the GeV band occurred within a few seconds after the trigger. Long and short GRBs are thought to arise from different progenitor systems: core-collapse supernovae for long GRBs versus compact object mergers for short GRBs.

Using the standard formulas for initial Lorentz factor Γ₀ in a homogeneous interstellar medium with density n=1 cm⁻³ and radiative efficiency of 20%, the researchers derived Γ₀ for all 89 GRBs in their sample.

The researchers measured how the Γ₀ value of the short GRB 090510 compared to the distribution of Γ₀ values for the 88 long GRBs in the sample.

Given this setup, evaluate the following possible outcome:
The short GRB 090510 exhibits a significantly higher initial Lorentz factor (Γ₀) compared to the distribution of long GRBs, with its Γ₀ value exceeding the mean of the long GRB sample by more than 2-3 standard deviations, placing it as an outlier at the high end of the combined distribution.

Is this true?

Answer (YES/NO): NO